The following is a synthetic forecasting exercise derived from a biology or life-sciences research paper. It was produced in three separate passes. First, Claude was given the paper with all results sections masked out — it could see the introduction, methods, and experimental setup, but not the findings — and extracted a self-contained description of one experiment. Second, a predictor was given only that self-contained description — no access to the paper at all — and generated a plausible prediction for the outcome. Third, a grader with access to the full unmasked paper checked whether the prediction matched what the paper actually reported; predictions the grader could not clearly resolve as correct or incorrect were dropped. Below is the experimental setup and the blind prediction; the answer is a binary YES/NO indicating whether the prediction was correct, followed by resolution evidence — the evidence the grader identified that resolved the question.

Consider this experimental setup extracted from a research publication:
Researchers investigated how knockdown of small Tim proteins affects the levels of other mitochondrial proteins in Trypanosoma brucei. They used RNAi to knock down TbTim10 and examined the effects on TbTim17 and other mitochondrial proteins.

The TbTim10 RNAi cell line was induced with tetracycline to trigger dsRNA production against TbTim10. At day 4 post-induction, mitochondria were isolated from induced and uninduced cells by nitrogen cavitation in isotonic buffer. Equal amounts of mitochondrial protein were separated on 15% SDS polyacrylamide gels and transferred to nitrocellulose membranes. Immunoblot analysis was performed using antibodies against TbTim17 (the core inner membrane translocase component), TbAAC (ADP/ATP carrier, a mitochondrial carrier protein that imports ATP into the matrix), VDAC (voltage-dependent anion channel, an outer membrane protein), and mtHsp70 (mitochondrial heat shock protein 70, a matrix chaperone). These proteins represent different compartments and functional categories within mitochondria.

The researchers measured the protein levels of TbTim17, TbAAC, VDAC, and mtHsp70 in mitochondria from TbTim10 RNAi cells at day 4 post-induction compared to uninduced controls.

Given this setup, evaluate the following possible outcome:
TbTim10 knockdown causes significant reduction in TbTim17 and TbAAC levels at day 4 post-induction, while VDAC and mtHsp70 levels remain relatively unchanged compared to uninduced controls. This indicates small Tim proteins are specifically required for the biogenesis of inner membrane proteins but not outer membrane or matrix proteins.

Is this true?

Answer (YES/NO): NO